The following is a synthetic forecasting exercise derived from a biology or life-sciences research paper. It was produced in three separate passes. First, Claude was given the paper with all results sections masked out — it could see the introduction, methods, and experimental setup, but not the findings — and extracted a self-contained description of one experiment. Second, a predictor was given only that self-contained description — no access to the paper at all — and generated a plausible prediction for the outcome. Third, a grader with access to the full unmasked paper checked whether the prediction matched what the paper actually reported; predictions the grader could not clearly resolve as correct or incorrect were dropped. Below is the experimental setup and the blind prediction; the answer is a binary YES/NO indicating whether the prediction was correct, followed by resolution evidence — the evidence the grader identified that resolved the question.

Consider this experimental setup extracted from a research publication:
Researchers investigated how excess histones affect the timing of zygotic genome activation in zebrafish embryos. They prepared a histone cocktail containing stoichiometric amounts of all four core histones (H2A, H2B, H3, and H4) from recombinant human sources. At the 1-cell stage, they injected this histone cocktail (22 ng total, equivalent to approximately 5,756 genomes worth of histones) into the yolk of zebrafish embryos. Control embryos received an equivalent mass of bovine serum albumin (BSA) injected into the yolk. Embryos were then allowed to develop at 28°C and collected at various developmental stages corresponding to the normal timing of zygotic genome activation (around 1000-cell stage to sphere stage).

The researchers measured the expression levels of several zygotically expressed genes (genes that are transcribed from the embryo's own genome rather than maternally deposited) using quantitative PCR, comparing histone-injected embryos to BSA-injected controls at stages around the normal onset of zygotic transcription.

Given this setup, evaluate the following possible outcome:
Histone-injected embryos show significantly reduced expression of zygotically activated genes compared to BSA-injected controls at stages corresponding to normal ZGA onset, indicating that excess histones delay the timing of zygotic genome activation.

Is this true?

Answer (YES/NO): YES